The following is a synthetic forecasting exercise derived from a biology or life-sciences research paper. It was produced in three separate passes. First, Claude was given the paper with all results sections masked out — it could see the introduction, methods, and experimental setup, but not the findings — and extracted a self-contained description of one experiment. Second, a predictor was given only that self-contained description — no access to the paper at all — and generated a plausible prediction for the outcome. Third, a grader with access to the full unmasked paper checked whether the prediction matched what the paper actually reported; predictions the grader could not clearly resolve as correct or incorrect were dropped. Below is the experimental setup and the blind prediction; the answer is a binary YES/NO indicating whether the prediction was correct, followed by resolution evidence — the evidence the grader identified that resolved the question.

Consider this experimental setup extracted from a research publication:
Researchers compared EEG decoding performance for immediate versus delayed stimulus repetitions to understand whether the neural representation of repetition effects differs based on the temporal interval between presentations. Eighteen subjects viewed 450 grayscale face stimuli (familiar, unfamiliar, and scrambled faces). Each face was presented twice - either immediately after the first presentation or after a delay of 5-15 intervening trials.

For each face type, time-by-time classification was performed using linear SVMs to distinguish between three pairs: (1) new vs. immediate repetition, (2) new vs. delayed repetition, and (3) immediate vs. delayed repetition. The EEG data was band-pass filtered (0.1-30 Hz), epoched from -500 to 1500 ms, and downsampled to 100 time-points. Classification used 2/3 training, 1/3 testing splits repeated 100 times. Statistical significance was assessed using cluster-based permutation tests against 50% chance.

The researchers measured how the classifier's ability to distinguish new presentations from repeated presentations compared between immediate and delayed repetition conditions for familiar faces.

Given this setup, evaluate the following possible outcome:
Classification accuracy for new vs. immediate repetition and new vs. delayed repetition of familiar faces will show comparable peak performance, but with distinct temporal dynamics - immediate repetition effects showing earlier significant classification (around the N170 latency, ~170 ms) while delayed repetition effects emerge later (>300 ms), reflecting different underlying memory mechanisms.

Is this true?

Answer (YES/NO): NO